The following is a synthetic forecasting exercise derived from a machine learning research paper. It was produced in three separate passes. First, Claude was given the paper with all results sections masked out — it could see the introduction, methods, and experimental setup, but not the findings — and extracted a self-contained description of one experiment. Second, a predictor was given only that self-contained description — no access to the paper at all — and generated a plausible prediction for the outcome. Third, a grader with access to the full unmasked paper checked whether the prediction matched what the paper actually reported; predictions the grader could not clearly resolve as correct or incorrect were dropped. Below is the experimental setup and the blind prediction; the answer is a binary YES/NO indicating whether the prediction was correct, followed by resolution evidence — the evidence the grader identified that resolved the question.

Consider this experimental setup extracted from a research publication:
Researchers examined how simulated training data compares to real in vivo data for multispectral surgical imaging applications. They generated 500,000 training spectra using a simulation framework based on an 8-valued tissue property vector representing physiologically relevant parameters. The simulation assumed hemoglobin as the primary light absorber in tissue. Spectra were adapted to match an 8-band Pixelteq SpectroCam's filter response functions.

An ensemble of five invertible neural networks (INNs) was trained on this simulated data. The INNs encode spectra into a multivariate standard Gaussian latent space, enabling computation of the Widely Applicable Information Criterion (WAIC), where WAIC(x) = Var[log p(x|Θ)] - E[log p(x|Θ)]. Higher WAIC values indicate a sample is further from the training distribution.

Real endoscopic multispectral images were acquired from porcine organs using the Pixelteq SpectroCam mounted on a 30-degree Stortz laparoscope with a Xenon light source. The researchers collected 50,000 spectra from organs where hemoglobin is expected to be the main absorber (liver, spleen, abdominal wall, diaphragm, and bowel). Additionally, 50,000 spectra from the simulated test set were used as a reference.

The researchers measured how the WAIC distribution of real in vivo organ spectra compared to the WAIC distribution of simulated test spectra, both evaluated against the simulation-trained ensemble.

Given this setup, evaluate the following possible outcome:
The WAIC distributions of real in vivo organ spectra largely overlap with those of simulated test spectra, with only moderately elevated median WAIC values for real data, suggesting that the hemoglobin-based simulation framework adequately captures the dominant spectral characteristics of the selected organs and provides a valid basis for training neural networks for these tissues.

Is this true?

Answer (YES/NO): NO